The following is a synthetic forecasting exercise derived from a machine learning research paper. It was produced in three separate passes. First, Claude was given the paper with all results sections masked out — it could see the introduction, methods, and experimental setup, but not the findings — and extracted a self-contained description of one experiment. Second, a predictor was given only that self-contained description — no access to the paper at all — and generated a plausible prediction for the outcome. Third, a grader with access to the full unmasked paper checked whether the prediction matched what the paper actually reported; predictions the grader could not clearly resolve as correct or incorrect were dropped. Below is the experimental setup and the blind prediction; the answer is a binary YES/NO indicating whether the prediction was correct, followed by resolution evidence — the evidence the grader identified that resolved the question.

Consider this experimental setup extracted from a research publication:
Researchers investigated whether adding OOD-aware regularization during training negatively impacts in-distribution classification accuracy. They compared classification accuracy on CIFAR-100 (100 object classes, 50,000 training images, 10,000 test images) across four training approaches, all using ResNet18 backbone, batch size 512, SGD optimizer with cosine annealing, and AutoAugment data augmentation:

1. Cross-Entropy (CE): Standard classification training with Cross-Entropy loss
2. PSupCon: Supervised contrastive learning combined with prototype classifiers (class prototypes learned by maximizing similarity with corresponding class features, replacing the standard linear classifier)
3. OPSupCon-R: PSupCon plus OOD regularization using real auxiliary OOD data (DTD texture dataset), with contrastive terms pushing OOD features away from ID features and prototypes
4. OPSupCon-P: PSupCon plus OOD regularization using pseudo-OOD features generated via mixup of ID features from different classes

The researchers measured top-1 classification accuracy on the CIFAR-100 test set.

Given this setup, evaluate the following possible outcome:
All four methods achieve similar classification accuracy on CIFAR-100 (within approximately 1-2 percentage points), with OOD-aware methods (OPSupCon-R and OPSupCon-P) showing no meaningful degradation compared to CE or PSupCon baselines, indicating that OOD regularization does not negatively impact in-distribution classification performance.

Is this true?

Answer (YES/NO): NO